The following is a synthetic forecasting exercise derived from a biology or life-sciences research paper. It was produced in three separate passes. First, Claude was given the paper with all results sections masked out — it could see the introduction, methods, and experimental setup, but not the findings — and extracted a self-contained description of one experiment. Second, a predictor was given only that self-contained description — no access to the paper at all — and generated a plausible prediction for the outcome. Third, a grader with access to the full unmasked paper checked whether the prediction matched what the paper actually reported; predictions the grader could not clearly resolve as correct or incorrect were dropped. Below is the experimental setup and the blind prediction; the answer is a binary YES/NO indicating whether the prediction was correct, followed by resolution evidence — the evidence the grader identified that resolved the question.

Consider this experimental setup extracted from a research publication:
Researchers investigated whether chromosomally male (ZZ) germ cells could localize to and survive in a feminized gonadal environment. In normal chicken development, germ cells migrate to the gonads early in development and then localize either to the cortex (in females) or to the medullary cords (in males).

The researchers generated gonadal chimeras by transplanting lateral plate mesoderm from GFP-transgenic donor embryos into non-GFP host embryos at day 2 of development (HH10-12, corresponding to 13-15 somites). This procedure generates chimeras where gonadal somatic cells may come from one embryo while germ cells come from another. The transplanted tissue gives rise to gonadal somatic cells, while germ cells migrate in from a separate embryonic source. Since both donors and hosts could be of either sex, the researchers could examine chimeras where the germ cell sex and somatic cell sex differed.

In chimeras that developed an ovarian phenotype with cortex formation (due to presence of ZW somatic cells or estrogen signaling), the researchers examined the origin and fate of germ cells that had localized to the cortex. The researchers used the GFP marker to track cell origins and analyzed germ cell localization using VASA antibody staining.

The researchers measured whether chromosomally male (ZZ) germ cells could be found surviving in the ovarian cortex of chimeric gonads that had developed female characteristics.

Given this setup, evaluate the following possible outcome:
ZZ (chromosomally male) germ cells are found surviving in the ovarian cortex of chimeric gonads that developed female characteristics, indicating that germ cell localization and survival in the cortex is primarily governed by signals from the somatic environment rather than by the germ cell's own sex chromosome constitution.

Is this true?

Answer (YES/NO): YES